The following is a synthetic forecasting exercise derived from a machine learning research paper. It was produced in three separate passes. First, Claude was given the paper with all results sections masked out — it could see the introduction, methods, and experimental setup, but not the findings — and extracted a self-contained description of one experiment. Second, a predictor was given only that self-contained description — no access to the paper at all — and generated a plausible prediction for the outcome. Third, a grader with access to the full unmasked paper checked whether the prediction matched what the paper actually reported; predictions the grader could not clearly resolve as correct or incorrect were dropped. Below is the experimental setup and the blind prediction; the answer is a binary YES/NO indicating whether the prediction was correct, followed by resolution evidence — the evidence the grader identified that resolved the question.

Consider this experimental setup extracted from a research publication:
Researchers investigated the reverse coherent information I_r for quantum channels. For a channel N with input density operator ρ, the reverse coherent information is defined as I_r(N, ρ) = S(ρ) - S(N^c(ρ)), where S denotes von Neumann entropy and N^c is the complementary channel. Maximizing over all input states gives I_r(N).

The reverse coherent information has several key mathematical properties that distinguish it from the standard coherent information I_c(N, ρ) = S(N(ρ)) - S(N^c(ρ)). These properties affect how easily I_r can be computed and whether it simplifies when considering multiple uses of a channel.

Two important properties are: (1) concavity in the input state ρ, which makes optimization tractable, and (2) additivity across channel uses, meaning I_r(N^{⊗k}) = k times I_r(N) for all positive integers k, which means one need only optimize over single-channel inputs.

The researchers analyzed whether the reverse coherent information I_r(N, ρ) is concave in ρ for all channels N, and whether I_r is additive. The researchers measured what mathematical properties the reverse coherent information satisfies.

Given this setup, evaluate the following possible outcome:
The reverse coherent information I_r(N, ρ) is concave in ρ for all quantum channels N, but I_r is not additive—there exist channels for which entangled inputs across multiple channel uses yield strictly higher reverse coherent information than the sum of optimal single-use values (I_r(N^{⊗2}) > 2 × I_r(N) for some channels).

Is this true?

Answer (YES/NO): NO